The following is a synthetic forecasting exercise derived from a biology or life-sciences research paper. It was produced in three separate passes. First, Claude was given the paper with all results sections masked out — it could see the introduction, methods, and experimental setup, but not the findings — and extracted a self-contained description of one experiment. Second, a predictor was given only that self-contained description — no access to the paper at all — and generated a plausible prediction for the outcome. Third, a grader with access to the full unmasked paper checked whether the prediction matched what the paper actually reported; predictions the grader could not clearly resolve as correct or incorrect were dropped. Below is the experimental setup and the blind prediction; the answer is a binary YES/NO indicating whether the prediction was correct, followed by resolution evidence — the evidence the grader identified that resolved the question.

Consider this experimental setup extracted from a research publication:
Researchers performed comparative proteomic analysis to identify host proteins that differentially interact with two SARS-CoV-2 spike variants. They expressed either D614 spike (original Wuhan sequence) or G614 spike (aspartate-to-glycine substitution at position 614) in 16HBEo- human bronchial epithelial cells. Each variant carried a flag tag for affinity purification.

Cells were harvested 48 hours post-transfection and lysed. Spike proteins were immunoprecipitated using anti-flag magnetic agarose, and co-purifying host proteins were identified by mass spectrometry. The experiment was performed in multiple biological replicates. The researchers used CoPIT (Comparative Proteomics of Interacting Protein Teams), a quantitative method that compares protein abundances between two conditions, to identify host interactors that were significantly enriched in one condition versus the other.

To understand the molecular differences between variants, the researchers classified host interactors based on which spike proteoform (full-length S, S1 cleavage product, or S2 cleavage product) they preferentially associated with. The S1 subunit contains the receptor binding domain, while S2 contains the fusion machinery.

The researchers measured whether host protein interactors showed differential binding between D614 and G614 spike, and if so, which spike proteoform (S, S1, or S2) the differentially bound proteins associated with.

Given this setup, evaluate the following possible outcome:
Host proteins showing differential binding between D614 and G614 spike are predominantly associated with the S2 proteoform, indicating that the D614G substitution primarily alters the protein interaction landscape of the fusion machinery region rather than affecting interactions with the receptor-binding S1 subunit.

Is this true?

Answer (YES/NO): YES